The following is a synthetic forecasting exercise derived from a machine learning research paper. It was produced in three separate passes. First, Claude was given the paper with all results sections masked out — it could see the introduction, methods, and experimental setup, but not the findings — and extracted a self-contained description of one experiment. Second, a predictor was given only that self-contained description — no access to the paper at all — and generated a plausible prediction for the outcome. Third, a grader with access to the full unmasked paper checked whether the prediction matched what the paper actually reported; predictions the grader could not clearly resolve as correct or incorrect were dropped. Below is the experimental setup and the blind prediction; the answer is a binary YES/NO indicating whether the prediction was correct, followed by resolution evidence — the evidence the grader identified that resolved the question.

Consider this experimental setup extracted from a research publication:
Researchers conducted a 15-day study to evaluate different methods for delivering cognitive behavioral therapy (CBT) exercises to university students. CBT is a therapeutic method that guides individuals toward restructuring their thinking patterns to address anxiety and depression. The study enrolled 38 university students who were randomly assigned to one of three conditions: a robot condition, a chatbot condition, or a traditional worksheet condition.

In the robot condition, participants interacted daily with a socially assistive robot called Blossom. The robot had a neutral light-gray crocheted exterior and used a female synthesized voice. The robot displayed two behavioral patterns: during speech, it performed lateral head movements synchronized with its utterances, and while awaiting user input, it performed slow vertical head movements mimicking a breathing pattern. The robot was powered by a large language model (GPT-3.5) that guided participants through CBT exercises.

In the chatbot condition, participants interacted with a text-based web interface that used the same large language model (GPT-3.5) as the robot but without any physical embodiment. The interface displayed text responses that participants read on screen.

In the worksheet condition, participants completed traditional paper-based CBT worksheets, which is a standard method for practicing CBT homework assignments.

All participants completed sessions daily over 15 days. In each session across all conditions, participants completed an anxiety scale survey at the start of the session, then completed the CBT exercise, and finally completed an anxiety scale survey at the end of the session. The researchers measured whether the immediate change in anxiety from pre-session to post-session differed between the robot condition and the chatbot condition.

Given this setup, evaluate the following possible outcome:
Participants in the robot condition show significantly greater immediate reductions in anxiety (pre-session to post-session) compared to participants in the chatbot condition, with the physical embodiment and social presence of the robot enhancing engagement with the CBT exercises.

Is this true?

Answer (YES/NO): YES